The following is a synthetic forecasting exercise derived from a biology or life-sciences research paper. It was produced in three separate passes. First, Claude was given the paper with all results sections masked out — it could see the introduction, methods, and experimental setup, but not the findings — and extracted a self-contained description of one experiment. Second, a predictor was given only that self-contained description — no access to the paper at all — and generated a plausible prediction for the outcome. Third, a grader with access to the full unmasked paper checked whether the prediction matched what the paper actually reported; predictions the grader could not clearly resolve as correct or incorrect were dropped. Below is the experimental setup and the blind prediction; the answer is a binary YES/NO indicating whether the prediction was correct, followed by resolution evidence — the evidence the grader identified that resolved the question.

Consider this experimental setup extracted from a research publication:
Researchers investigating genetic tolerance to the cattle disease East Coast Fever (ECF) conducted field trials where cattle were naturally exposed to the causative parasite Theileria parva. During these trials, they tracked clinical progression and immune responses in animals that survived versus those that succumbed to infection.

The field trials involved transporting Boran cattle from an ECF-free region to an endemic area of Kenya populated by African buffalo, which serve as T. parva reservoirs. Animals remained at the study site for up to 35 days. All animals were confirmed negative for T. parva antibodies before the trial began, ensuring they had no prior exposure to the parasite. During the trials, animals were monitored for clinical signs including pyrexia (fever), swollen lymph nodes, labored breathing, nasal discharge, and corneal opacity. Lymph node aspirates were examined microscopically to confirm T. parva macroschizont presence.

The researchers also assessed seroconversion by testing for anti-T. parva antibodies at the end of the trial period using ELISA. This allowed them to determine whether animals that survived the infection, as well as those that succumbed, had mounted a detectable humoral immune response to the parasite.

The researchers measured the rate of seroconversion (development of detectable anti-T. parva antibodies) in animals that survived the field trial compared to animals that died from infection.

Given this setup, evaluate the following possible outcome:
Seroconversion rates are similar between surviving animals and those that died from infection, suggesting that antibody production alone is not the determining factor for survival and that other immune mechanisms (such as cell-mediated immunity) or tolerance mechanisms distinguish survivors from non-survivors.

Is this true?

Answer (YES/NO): NO